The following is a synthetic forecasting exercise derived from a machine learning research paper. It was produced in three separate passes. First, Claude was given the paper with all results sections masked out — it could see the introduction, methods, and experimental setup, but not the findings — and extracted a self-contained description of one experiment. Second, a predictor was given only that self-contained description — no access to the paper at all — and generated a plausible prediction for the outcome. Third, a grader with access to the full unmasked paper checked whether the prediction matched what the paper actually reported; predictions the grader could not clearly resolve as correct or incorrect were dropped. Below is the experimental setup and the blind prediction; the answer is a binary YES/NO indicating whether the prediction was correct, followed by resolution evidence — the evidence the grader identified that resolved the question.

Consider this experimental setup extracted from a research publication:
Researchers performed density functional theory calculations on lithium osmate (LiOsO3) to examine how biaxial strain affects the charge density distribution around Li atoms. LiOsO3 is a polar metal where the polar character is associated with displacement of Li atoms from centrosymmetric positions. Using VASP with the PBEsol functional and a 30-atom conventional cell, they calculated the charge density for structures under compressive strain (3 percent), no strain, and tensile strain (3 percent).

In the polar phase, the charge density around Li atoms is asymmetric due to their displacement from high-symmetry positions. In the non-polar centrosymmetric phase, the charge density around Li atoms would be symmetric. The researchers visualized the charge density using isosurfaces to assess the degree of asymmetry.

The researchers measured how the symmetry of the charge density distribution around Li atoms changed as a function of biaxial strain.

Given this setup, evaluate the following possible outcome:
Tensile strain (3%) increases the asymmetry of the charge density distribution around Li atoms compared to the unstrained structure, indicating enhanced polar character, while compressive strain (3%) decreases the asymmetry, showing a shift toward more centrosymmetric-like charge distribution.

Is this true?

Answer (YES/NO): NO